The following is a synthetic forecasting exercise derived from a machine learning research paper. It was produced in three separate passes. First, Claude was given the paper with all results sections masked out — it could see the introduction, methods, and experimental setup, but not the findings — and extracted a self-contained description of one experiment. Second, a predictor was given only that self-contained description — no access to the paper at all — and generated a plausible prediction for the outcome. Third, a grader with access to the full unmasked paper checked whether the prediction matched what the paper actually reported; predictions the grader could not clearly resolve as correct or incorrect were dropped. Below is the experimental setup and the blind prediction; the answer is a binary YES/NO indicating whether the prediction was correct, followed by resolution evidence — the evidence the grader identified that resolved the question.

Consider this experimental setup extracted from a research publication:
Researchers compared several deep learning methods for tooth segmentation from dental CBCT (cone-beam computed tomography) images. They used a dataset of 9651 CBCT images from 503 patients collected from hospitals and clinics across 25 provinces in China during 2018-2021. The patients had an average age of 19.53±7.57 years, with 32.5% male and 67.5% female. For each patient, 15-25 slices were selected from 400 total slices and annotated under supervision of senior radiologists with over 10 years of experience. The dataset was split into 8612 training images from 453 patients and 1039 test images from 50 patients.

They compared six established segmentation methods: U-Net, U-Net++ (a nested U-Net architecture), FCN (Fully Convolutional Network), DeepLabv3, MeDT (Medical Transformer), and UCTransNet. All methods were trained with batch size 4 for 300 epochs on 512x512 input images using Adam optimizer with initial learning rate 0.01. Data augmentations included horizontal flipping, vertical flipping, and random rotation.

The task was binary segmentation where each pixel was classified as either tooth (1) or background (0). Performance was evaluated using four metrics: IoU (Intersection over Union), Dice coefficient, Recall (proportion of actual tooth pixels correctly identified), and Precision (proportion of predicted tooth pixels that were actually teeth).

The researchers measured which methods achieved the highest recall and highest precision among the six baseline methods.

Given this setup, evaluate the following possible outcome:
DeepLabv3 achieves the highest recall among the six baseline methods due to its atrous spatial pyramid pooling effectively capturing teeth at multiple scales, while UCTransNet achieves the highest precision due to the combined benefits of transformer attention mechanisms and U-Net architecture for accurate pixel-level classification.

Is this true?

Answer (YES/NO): NO